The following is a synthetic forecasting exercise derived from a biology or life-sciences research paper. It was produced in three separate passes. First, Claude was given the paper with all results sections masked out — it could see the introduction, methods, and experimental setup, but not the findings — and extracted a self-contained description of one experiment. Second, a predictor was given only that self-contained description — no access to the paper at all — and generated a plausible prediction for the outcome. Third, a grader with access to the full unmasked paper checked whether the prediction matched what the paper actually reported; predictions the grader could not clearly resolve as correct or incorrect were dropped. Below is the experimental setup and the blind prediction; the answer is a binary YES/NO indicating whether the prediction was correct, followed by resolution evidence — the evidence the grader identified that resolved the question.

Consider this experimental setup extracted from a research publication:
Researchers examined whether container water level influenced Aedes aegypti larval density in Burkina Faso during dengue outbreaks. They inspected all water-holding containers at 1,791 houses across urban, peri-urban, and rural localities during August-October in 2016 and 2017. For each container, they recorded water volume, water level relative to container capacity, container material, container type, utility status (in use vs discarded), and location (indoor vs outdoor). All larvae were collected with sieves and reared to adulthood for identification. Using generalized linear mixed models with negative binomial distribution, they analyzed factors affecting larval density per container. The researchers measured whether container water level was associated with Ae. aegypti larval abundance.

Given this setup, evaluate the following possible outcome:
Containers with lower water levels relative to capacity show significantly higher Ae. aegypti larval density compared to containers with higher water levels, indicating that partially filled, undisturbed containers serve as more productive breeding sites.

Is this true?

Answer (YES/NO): NO